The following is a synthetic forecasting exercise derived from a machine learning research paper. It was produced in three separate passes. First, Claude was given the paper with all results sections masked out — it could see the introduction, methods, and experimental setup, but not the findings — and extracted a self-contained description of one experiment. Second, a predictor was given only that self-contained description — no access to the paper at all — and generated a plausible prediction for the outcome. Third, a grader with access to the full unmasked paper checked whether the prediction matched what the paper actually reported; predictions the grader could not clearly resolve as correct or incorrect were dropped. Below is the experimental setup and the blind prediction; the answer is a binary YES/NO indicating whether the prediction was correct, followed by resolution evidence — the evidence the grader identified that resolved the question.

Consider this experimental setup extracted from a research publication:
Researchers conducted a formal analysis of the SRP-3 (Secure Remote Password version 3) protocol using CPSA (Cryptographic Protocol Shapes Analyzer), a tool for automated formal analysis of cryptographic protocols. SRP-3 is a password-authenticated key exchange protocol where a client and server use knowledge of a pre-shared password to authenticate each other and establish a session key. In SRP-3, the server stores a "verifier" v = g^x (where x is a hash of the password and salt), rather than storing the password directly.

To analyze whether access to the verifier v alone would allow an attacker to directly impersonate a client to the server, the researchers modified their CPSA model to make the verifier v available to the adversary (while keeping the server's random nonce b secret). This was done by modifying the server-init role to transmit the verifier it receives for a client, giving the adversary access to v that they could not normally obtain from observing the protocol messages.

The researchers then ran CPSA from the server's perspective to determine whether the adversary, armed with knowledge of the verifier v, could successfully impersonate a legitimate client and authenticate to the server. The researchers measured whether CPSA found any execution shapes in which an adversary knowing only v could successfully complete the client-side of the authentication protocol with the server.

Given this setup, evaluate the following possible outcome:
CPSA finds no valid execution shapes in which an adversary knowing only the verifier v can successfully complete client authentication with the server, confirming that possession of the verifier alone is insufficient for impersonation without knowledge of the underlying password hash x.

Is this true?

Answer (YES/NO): NO